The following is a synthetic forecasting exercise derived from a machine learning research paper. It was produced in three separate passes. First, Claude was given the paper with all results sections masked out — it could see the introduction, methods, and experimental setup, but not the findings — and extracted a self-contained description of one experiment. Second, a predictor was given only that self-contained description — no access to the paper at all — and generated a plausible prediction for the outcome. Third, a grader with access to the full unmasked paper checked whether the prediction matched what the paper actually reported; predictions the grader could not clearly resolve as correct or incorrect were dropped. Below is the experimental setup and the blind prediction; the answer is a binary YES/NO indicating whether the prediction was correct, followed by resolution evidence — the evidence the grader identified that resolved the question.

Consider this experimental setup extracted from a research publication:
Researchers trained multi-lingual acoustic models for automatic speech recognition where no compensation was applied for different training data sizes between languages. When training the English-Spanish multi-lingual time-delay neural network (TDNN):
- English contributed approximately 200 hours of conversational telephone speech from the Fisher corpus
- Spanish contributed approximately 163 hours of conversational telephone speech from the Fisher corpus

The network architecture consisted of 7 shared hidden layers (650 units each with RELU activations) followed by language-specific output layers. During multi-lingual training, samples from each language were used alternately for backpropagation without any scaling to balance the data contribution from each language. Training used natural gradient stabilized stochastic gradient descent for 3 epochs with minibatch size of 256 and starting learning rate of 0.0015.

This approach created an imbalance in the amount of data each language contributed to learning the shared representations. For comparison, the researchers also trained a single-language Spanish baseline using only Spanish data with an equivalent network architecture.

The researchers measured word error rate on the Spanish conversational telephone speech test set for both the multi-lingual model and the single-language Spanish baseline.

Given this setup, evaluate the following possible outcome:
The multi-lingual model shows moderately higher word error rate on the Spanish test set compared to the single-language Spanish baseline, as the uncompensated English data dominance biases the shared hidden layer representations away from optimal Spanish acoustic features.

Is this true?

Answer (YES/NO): NO